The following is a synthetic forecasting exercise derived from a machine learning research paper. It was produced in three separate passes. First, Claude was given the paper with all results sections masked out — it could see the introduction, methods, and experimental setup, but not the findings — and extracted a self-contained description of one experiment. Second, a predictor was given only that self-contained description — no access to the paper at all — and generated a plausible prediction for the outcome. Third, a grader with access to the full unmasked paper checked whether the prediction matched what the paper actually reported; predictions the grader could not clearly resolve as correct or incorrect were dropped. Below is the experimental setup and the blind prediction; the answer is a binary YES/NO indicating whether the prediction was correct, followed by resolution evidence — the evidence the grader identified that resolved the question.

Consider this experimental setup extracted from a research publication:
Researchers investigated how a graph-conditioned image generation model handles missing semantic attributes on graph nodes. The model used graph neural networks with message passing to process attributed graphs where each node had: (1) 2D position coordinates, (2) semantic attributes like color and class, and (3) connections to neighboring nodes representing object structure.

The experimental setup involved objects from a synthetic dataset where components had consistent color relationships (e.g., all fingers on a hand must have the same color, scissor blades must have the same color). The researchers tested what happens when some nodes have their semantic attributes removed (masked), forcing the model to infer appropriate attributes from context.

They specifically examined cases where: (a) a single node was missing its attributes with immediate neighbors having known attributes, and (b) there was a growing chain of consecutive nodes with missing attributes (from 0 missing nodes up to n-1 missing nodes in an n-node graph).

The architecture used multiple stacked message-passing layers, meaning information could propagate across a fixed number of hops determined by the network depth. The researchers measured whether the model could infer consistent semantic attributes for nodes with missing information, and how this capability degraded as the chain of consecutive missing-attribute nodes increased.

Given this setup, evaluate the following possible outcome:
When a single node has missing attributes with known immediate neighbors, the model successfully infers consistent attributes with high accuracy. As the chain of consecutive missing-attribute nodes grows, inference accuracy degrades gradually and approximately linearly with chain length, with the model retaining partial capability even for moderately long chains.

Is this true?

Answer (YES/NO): NO